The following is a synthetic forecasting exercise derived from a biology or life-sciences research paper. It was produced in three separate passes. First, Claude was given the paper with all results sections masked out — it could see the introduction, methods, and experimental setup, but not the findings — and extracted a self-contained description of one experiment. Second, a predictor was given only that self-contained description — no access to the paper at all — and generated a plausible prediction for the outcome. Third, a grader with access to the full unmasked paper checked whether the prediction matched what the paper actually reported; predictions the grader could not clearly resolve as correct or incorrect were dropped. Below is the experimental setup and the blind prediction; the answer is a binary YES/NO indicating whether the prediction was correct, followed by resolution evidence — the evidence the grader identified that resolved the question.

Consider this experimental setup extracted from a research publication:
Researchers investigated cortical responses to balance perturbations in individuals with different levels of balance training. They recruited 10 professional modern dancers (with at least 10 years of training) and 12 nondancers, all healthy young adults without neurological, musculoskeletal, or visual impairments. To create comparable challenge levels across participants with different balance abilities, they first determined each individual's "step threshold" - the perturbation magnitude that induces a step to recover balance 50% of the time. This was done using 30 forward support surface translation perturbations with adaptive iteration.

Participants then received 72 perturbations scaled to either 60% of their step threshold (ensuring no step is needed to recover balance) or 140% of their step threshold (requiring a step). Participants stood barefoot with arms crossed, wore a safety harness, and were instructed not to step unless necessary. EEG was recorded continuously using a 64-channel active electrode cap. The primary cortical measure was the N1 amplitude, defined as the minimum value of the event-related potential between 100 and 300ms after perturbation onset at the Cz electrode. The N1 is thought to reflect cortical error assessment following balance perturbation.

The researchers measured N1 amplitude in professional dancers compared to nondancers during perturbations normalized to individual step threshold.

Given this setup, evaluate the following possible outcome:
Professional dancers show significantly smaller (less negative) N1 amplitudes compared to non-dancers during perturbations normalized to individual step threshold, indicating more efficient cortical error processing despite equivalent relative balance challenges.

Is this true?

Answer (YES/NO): NO